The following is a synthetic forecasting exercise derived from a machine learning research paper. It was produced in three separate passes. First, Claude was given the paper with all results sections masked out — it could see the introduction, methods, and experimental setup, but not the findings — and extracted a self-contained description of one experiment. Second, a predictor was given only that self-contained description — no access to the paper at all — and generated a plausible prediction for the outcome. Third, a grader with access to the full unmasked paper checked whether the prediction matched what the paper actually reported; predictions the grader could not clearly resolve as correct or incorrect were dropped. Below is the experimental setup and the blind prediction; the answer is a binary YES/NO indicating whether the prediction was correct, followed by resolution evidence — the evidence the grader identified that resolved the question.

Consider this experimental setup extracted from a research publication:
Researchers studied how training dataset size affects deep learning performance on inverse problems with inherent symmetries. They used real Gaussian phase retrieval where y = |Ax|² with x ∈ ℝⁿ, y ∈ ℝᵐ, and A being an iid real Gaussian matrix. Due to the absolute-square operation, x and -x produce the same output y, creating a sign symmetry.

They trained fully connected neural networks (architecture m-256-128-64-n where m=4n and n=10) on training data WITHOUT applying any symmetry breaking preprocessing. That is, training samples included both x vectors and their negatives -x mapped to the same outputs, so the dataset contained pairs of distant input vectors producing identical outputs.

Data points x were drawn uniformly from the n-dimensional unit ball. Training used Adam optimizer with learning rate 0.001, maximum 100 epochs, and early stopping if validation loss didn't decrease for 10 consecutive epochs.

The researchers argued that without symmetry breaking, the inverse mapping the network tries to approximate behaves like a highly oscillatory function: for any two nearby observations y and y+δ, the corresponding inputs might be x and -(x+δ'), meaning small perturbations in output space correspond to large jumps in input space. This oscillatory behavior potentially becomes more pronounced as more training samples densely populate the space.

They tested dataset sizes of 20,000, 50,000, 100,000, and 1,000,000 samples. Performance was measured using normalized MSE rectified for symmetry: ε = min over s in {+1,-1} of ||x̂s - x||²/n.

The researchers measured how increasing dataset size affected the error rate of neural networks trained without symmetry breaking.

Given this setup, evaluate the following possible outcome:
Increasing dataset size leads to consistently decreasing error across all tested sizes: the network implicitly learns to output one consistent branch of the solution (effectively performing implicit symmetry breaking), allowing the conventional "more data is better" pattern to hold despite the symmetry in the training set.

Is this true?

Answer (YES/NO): NO